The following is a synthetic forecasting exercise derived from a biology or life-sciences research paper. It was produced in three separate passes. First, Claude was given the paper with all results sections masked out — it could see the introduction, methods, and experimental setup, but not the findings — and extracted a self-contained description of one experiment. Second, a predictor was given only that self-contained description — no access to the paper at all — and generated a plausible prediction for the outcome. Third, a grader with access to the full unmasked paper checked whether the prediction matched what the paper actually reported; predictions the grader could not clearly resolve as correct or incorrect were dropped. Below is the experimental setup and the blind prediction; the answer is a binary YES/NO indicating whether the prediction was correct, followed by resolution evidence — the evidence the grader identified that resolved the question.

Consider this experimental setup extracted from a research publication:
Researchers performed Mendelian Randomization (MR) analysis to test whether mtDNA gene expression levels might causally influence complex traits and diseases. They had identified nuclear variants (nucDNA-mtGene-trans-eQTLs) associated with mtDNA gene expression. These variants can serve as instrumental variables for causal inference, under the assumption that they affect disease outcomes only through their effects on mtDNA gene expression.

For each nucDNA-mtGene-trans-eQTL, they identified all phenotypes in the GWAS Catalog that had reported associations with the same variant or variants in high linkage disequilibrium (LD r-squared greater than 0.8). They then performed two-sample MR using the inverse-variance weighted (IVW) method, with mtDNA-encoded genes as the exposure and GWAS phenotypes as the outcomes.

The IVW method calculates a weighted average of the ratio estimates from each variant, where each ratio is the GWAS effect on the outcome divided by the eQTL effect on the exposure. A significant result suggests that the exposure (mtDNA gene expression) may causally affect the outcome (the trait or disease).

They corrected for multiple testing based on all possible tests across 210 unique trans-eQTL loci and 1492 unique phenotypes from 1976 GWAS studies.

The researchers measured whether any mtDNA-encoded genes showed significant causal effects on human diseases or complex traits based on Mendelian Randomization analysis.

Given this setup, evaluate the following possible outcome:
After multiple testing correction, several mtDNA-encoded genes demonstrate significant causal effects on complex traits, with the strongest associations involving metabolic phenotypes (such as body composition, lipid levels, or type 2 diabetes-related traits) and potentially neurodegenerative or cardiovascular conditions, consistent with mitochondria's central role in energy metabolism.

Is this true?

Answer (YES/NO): NO